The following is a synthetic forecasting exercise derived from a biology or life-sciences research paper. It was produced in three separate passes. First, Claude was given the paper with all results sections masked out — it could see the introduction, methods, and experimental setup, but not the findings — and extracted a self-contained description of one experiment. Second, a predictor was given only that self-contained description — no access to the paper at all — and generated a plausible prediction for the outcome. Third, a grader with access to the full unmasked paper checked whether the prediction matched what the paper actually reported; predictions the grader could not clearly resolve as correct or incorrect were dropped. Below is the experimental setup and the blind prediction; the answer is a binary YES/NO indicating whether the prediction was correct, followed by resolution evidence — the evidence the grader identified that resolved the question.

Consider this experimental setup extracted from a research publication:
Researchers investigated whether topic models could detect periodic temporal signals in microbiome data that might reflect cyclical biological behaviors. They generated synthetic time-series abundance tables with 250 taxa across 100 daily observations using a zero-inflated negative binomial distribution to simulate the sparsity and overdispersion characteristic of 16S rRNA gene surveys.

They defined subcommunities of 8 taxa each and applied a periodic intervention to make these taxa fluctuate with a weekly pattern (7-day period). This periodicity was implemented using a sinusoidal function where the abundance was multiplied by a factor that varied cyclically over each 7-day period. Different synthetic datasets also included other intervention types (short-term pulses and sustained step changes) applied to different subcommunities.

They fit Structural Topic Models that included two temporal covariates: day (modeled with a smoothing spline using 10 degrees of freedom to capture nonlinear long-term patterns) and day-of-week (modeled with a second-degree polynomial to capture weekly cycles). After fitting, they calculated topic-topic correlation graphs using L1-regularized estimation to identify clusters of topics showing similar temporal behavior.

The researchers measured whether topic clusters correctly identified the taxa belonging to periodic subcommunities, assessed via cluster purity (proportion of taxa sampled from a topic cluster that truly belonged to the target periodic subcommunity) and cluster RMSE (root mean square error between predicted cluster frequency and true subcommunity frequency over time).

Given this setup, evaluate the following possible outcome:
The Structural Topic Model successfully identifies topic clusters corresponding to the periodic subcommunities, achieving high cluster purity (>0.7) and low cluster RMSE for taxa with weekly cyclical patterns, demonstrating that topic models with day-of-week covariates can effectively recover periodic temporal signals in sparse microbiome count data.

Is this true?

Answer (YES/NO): NO